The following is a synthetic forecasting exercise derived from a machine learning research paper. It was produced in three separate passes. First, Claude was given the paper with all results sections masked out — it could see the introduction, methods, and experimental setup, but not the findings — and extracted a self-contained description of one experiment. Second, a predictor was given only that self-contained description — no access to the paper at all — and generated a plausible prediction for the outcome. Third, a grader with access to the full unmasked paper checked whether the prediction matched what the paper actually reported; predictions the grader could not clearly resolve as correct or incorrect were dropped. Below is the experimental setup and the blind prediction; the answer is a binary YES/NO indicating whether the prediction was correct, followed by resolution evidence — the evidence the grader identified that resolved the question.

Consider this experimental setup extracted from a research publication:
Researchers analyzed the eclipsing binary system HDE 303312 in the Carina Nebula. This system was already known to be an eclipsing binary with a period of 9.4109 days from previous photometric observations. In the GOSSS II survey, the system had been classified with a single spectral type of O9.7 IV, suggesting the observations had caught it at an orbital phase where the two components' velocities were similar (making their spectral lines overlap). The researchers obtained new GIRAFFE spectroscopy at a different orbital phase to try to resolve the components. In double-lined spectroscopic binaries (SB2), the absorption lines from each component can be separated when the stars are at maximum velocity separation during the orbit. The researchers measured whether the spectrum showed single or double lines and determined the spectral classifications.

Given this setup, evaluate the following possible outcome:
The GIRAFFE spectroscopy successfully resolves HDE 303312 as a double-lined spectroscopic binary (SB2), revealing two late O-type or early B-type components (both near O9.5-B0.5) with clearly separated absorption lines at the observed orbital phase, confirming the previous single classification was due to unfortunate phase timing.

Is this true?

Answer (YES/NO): YES